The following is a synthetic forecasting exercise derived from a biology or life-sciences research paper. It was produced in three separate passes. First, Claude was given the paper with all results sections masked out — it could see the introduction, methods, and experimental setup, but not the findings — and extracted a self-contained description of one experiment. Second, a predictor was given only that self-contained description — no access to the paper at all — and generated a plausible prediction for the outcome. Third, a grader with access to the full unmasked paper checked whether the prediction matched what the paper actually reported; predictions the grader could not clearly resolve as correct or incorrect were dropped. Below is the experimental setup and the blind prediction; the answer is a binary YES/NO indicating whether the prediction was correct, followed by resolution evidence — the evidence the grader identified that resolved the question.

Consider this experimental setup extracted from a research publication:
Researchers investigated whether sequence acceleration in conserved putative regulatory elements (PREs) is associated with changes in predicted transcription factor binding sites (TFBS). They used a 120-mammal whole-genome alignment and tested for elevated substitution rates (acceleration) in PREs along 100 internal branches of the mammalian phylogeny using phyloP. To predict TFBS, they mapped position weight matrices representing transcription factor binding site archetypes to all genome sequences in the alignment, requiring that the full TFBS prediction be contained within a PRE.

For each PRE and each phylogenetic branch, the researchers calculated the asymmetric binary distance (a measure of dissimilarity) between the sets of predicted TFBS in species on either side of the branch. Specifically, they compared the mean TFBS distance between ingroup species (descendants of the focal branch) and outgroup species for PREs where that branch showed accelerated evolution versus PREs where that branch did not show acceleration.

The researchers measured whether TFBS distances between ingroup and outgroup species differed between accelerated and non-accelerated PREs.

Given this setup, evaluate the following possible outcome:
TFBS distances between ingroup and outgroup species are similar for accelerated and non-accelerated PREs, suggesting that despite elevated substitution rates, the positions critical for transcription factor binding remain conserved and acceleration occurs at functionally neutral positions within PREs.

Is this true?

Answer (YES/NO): NO